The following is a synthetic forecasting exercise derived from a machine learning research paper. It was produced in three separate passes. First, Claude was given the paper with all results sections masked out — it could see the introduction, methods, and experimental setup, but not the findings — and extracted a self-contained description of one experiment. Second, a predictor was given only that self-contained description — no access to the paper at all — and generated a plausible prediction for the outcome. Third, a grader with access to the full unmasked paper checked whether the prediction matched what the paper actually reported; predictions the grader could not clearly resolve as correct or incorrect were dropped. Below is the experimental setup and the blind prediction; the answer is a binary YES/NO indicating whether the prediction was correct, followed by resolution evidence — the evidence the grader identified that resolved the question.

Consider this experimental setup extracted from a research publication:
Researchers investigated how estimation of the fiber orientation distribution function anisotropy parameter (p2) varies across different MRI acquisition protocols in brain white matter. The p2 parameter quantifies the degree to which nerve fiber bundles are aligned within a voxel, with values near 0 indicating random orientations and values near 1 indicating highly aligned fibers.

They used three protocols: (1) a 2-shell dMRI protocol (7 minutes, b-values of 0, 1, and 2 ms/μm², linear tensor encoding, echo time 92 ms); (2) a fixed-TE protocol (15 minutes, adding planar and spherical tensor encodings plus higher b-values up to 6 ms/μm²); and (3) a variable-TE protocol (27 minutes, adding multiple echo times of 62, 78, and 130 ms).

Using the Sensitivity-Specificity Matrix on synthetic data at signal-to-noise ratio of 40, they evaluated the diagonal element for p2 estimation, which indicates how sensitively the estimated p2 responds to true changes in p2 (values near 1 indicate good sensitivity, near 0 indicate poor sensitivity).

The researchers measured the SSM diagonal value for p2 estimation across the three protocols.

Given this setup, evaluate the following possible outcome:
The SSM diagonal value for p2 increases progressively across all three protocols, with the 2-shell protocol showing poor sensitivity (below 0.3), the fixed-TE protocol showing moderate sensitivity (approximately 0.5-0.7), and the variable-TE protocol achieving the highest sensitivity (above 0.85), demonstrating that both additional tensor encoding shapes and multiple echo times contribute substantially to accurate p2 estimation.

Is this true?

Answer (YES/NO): NO